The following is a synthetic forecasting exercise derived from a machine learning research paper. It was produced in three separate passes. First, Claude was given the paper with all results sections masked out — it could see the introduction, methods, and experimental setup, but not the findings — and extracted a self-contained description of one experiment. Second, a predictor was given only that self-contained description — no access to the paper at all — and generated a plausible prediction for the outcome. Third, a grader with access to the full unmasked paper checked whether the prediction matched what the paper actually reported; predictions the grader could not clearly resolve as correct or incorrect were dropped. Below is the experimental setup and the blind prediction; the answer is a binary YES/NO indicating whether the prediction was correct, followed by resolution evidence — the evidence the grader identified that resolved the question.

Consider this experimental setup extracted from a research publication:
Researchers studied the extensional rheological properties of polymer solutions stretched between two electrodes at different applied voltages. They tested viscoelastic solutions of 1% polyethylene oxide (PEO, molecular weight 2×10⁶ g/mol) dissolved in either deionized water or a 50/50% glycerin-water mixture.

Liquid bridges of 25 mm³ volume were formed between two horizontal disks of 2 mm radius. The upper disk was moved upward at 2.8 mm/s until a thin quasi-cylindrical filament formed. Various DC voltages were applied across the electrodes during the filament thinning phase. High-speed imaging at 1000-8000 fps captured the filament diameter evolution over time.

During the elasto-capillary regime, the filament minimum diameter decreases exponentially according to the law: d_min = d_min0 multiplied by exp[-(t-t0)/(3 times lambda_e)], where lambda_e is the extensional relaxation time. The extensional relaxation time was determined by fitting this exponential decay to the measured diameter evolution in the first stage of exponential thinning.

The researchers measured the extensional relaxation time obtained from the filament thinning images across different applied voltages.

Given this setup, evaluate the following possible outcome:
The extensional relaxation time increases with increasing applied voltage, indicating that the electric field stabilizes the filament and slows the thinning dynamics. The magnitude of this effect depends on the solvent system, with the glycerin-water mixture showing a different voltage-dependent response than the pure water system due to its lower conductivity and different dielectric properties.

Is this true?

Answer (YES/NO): NO